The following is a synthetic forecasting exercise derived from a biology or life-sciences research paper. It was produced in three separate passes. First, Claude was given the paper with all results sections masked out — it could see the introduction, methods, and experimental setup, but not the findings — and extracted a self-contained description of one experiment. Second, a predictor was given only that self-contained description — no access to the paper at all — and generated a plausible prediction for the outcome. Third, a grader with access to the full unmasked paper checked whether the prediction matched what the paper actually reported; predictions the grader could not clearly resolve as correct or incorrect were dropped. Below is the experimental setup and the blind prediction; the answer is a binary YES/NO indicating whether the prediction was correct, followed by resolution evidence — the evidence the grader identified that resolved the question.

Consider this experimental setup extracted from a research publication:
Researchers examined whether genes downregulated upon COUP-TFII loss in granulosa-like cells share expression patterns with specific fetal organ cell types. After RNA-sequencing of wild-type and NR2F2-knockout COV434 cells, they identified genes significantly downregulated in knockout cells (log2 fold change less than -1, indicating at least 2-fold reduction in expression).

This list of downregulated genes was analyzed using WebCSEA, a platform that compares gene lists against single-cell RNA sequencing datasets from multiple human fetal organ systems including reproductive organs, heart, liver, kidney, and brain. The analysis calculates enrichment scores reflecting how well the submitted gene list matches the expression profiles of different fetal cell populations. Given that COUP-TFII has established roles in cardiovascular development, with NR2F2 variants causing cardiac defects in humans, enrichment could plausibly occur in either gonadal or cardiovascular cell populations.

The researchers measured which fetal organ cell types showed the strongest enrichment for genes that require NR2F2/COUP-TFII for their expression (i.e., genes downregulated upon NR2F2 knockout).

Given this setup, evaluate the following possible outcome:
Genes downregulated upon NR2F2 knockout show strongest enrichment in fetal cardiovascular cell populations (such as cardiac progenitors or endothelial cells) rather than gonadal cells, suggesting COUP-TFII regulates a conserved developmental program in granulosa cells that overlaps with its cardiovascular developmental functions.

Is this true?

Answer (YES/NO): NO